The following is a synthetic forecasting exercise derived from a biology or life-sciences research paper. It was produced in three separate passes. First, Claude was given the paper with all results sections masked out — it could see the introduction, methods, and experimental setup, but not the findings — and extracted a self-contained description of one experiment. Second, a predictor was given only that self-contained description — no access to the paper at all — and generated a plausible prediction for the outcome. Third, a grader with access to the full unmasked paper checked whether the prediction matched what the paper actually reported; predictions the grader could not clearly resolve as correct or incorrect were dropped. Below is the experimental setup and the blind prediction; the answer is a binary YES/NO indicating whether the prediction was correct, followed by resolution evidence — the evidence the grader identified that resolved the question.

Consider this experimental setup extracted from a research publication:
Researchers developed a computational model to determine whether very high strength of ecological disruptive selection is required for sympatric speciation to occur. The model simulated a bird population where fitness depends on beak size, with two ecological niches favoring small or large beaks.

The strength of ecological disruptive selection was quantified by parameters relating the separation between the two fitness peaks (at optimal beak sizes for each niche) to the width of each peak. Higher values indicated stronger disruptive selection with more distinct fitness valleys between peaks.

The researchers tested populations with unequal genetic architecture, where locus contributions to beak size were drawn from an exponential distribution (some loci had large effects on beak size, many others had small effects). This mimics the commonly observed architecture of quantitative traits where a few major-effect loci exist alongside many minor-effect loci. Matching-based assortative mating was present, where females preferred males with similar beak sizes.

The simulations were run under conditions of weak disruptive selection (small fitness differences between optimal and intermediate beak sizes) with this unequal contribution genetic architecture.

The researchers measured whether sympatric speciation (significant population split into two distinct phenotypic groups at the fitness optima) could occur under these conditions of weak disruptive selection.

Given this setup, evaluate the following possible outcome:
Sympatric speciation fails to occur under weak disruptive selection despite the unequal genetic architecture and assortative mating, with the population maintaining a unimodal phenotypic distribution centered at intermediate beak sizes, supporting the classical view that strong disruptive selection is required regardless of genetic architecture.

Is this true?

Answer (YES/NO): NO